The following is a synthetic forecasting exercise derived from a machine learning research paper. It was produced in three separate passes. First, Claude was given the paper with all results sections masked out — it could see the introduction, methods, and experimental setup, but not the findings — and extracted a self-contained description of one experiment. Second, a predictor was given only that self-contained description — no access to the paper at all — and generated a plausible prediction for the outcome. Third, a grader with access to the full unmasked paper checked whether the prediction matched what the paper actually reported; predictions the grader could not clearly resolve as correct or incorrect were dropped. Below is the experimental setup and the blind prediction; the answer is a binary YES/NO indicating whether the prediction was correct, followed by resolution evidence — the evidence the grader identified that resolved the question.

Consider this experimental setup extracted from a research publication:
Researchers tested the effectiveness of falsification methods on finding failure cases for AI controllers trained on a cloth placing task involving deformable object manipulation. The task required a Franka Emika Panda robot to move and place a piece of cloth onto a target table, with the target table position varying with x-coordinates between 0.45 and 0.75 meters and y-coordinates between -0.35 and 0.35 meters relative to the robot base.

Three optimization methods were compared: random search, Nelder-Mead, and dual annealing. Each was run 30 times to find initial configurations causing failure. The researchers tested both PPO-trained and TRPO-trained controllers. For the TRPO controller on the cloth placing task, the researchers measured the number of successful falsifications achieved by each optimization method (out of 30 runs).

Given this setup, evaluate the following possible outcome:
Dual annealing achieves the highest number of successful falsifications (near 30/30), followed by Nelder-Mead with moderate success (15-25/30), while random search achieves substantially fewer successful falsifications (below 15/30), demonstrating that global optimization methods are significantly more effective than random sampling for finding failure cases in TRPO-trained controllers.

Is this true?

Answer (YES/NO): NO